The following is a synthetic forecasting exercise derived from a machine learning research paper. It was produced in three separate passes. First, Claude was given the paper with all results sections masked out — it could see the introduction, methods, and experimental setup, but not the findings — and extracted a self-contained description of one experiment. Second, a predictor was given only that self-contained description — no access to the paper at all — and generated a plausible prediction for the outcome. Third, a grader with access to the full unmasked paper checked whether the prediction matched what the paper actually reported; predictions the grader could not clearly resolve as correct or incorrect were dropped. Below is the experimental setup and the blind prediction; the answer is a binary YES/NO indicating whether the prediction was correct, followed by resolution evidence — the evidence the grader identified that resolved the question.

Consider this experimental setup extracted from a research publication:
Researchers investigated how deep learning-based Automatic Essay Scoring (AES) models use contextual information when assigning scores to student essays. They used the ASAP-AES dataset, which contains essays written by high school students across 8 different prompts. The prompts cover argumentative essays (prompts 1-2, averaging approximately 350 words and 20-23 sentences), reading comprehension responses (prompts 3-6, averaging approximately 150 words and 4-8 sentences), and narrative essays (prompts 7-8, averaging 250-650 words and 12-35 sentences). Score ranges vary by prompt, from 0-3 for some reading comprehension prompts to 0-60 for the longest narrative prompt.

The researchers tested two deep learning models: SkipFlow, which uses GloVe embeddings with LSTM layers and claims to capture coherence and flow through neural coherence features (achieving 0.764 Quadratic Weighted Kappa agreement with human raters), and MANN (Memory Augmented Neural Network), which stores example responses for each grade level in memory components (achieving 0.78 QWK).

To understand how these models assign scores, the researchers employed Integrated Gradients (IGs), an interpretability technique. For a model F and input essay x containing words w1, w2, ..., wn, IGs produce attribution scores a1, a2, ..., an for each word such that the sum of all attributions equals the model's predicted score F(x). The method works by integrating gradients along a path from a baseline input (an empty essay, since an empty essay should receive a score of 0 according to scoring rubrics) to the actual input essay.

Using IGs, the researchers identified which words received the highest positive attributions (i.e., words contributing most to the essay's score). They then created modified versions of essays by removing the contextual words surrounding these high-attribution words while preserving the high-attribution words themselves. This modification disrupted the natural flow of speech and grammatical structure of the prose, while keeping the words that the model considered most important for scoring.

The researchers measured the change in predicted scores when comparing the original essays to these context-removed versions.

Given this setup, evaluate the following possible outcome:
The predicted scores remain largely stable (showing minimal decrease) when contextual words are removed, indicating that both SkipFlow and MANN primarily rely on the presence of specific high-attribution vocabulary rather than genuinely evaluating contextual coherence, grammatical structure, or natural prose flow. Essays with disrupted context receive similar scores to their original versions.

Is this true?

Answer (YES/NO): YES